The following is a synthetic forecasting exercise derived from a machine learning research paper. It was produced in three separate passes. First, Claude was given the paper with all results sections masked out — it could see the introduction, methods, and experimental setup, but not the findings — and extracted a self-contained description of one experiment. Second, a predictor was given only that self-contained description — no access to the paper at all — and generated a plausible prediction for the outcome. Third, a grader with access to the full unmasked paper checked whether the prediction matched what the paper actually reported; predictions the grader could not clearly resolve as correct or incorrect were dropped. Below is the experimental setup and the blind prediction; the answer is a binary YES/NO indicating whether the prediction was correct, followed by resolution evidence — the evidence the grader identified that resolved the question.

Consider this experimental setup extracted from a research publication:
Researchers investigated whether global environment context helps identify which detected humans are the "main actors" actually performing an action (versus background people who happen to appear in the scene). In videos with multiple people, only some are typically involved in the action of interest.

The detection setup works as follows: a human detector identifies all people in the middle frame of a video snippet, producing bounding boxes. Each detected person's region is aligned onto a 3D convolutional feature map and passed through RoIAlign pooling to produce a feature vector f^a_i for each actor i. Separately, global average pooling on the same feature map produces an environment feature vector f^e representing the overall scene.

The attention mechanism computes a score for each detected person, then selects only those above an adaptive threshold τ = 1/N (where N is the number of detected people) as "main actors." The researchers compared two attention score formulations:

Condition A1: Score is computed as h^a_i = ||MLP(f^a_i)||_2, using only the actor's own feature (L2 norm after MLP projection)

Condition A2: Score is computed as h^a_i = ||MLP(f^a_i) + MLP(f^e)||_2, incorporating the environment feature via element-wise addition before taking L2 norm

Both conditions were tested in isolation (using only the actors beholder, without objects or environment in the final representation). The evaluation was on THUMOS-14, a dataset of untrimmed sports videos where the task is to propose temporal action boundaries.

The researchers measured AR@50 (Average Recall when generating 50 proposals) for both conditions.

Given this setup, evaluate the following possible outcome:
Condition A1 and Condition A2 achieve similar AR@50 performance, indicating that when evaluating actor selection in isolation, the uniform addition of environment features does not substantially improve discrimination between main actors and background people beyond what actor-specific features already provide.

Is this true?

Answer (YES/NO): NO